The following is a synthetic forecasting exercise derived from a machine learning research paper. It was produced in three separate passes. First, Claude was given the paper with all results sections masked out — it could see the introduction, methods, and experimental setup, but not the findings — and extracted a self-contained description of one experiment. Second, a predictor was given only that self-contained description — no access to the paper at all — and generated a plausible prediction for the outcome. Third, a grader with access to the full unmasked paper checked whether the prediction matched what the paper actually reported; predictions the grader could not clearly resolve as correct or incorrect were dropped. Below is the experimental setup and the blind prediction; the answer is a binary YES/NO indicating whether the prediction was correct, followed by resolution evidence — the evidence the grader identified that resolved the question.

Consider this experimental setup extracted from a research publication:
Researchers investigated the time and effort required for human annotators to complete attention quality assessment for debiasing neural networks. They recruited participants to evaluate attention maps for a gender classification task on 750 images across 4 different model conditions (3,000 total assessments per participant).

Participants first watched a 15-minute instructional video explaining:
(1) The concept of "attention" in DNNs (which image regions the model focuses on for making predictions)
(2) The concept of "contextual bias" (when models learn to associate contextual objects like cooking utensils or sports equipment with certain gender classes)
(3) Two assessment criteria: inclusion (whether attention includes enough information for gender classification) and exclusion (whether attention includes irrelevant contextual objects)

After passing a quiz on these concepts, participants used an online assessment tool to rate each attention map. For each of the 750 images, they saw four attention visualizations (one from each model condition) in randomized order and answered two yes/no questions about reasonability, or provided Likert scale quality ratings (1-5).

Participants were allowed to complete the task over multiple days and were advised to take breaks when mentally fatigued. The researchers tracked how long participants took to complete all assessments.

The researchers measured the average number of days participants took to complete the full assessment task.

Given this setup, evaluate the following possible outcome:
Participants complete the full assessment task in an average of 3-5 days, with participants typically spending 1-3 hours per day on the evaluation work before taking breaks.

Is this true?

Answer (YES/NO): YES